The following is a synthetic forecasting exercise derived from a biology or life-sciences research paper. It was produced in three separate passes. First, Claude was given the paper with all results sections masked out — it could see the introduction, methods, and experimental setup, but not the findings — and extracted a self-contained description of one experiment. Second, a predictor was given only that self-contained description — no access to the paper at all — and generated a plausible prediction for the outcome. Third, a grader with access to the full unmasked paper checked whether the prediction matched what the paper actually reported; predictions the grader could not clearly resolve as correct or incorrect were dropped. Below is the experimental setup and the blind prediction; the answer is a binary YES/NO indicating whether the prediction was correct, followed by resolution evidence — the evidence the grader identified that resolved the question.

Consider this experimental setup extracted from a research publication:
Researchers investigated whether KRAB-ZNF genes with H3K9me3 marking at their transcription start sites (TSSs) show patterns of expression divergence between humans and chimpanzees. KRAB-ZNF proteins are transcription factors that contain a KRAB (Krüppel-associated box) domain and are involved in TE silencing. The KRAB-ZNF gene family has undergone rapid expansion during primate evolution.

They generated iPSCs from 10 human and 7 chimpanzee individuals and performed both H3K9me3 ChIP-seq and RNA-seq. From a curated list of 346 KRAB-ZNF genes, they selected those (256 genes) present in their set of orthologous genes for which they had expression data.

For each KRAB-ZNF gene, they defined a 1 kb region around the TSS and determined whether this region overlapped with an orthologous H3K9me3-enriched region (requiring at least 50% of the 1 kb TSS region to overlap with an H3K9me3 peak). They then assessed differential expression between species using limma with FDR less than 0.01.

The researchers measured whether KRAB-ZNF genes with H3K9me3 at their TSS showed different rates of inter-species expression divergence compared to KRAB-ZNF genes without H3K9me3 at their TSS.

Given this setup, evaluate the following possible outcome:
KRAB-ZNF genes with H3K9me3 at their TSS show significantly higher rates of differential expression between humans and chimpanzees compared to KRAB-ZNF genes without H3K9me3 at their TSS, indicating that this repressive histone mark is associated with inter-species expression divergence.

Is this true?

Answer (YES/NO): NO